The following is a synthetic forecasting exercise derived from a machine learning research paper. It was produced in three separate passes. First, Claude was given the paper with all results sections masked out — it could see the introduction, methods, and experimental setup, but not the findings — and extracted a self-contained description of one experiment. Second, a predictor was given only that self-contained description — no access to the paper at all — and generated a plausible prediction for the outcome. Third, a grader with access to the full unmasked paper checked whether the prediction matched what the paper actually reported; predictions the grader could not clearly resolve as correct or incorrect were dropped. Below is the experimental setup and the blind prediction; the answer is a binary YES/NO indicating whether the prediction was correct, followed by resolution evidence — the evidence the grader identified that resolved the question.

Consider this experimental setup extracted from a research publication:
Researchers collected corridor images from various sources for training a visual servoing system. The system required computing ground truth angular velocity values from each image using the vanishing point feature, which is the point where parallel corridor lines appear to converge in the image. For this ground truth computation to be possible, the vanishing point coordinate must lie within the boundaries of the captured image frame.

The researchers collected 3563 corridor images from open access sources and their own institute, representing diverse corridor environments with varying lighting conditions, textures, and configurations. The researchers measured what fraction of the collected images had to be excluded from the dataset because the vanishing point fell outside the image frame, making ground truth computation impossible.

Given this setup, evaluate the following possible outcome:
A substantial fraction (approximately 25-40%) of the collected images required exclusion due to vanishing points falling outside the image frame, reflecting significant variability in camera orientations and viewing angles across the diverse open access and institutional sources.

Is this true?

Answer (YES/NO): NO